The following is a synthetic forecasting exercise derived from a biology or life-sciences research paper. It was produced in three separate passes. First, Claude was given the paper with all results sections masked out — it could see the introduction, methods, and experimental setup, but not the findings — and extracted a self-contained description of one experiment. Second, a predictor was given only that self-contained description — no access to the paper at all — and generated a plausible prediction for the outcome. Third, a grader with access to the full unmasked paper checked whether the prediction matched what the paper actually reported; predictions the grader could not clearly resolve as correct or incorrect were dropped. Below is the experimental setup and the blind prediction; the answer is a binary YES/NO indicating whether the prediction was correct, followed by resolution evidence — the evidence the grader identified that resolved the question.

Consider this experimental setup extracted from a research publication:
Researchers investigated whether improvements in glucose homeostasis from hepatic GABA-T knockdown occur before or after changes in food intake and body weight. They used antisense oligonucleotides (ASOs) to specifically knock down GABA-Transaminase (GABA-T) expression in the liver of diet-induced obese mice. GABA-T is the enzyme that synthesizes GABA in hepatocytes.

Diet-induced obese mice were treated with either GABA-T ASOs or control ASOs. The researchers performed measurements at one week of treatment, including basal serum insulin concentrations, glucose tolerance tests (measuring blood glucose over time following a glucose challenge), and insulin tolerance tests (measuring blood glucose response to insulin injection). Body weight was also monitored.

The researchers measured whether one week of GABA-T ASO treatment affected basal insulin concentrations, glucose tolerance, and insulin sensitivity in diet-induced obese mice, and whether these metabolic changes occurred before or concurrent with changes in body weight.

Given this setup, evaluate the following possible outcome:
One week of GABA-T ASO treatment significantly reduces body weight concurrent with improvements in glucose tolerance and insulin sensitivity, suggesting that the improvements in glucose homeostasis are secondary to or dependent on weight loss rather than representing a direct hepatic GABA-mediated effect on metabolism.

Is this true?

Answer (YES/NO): NO